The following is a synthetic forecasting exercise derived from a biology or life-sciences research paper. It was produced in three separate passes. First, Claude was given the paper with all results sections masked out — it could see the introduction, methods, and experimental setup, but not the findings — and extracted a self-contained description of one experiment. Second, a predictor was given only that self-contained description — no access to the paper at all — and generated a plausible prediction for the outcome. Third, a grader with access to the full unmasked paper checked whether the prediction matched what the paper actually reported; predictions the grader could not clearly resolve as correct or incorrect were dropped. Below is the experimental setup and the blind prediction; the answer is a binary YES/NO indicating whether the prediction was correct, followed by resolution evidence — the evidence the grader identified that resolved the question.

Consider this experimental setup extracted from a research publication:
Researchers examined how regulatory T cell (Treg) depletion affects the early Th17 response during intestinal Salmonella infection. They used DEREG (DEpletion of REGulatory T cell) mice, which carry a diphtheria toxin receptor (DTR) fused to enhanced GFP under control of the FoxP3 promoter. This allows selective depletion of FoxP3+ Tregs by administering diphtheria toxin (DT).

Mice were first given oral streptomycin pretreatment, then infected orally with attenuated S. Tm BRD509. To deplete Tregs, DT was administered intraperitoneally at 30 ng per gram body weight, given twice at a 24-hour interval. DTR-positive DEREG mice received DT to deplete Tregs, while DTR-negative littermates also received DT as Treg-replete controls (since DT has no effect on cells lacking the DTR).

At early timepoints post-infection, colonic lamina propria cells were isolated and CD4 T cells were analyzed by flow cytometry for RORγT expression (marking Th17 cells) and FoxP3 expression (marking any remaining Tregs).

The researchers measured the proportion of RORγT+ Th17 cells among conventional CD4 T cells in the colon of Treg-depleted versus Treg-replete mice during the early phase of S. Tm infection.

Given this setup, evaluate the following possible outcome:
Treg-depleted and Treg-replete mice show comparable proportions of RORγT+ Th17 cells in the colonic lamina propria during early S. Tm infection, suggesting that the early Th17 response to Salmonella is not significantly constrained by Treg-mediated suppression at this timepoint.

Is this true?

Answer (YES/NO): NO